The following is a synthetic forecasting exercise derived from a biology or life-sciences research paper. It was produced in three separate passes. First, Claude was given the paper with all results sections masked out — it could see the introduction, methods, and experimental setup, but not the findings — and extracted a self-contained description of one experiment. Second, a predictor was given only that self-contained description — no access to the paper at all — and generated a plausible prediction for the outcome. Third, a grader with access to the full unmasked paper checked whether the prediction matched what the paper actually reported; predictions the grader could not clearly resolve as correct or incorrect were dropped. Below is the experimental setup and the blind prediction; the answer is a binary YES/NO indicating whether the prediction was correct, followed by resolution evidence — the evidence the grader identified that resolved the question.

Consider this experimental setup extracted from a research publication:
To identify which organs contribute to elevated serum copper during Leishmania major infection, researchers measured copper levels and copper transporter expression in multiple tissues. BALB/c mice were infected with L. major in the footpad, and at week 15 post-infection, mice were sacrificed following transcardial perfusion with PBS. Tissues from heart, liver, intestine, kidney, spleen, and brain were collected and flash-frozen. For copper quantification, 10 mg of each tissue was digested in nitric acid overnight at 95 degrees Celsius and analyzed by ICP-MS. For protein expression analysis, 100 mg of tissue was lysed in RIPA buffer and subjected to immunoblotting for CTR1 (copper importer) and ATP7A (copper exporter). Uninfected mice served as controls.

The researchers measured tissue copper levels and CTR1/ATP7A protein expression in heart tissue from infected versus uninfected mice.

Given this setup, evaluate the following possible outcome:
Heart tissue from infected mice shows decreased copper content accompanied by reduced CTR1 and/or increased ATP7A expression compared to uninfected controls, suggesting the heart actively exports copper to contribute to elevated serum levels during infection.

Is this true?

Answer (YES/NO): YES